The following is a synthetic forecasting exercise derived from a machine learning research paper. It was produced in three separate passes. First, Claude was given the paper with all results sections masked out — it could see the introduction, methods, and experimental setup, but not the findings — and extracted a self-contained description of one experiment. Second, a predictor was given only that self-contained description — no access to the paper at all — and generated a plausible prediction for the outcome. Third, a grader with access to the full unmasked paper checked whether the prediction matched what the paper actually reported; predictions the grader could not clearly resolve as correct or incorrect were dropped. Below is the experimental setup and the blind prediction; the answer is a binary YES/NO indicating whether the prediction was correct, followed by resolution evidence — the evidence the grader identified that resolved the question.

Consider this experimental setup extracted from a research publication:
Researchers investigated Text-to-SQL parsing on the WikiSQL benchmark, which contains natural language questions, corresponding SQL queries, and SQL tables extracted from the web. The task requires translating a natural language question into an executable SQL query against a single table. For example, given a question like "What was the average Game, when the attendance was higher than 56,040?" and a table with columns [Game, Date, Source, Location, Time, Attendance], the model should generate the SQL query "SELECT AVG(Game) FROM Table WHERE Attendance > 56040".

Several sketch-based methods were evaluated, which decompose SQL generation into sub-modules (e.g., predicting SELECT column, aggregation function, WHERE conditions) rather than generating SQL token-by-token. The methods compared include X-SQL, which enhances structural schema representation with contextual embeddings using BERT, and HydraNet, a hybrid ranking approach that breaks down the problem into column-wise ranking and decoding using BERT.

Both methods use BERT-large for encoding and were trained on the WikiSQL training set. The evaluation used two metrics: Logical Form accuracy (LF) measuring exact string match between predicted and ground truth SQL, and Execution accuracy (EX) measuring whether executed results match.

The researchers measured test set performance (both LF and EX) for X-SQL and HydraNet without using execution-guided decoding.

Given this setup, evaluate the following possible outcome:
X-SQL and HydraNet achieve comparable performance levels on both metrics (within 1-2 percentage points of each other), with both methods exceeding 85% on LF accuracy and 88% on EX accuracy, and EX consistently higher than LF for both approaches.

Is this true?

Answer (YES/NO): NO